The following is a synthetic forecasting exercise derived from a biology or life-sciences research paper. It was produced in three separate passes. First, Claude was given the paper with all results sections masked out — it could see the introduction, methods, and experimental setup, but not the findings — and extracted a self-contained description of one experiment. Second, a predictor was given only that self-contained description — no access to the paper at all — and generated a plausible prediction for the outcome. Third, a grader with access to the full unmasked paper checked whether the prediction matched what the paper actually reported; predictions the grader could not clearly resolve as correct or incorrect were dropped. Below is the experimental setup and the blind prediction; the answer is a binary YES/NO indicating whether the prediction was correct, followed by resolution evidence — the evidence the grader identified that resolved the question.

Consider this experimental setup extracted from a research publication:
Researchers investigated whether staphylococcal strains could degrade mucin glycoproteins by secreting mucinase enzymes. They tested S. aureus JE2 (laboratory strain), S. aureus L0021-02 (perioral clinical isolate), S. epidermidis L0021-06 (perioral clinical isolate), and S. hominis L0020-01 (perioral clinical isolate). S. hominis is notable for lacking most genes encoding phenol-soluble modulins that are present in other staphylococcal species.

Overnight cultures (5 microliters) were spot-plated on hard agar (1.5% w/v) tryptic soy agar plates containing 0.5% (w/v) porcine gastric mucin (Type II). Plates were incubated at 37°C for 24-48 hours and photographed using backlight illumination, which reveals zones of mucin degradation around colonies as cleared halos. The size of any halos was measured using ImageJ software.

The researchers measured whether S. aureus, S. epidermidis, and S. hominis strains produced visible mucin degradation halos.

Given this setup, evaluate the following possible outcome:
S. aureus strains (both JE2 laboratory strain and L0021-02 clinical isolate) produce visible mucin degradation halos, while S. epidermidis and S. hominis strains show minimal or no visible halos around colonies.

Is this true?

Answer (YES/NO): NO